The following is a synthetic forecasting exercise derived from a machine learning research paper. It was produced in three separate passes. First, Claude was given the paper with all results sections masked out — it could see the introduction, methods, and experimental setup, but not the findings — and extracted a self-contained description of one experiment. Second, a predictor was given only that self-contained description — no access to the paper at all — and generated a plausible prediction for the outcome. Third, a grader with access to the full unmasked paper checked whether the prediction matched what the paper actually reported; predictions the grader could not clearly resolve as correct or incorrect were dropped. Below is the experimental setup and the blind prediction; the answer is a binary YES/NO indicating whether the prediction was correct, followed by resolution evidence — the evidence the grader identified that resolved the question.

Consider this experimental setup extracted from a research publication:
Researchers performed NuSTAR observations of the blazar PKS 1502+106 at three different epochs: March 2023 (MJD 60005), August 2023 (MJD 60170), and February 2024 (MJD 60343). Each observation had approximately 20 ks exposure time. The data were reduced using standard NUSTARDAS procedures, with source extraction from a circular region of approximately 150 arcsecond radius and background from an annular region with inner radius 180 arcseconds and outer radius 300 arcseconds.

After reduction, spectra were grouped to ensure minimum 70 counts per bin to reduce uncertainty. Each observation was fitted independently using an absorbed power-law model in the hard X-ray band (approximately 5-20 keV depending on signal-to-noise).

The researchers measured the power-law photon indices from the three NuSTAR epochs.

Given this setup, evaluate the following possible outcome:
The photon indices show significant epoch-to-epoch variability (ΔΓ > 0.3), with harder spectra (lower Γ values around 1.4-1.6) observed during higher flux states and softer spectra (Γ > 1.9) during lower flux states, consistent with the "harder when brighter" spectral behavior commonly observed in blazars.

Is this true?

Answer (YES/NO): NO